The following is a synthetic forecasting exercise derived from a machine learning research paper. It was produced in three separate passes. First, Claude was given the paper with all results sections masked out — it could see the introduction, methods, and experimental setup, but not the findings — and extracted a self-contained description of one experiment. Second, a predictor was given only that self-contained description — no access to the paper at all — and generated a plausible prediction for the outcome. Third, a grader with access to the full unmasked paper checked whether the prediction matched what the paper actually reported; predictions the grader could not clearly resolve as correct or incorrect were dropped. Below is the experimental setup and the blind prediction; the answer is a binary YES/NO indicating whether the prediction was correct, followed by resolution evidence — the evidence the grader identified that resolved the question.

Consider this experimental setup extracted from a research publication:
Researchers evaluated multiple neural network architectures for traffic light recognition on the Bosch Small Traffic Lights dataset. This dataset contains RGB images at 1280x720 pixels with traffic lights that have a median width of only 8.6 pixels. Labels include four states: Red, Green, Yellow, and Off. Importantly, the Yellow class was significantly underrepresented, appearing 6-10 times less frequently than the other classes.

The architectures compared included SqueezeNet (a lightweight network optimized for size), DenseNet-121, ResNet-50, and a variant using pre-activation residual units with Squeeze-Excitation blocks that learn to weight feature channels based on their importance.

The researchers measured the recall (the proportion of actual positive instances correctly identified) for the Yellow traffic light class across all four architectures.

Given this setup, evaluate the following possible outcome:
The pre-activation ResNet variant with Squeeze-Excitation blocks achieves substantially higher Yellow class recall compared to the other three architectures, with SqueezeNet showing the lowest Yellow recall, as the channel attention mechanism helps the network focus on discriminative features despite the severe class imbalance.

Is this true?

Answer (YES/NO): NO